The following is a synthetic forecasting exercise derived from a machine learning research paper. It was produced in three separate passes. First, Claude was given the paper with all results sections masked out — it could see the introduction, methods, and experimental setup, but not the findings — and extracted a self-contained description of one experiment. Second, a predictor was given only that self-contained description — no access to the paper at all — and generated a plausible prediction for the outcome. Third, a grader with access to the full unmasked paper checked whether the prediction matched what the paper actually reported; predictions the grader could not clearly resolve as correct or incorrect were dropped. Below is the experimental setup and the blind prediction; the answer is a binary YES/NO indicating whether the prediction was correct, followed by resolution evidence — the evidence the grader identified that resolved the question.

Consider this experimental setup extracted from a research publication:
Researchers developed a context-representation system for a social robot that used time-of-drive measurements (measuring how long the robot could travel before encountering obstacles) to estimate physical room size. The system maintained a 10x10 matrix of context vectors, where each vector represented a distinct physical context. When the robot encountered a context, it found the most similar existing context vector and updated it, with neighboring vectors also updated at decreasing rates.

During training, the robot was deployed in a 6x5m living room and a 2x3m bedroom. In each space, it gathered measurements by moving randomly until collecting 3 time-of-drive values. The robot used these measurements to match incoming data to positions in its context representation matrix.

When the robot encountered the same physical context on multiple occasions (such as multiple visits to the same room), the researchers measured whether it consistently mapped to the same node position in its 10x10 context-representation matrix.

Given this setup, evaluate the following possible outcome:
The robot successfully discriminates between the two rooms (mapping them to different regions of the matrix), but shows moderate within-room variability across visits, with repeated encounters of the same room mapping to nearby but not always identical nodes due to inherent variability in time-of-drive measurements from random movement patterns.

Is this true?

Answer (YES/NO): YES